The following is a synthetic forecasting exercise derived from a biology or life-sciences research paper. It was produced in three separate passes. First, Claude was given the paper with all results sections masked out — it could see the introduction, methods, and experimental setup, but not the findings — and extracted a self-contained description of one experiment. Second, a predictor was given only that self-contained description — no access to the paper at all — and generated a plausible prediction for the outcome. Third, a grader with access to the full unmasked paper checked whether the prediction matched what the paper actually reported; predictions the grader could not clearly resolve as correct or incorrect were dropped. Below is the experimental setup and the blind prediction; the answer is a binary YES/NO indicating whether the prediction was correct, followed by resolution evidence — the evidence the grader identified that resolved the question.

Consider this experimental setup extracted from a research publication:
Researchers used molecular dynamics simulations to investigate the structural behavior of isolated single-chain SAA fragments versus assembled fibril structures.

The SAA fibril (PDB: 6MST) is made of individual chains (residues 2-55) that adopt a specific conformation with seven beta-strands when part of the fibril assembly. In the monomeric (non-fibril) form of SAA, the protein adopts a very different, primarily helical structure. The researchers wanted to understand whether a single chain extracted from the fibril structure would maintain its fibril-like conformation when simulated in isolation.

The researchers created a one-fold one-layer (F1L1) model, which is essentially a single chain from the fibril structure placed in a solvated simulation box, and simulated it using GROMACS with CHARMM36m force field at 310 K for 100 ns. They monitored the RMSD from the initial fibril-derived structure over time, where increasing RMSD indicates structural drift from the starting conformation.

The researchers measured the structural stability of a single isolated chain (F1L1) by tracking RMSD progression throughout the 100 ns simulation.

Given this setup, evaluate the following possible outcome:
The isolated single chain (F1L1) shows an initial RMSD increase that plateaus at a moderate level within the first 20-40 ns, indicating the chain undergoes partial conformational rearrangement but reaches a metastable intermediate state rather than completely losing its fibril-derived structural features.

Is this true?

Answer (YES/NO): NO